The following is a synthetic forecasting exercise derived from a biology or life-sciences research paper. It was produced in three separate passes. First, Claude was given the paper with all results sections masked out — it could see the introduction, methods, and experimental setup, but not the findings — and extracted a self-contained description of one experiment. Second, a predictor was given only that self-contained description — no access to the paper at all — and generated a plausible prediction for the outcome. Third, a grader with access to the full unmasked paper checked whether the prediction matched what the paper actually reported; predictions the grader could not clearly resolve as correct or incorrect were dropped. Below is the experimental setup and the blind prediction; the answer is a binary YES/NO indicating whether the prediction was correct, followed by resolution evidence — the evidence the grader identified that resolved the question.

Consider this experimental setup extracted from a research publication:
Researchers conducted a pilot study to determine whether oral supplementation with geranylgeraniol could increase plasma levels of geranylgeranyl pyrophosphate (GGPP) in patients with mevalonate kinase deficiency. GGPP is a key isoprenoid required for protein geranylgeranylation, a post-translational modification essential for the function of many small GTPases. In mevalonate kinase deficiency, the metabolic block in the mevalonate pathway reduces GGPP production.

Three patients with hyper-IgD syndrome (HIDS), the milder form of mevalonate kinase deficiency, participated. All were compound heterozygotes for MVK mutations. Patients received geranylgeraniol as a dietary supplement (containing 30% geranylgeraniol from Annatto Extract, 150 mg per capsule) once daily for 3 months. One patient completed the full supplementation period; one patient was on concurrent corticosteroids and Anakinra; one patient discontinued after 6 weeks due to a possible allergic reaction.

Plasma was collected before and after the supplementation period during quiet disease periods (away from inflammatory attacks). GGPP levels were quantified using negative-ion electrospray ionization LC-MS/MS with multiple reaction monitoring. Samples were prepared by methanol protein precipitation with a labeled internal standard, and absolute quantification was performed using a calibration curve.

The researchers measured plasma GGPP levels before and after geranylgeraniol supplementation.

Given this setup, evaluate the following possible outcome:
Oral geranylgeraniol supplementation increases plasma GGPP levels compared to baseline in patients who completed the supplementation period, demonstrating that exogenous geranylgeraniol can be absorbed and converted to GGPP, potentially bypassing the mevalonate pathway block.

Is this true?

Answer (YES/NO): NO